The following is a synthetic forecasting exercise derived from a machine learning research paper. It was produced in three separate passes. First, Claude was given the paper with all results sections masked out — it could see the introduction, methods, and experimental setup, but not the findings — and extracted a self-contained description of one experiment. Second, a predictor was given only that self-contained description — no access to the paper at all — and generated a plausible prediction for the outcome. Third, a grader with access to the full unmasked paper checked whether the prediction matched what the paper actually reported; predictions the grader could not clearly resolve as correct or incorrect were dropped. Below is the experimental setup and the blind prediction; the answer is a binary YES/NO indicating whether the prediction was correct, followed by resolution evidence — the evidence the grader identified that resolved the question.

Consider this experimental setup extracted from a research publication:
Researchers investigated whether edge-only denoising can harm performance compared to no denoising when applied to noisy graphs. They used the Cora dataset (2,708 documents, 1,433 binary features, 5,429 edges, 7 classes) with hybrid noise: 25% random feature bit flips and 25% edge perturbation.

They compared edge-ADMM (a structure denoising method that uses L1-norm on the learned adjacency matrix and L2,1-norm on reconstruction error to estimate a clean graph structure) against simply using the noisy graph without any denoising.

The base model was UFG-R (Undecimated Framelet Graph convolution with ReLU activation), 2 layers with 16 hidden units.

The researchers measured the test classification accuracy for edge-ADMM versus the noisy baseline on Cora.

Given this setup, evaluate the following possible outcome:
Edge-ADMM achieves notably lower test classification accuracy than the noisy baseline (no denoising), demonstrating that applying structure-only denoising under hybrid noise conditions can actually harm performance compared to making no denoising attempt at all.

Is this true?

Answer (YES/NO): YES